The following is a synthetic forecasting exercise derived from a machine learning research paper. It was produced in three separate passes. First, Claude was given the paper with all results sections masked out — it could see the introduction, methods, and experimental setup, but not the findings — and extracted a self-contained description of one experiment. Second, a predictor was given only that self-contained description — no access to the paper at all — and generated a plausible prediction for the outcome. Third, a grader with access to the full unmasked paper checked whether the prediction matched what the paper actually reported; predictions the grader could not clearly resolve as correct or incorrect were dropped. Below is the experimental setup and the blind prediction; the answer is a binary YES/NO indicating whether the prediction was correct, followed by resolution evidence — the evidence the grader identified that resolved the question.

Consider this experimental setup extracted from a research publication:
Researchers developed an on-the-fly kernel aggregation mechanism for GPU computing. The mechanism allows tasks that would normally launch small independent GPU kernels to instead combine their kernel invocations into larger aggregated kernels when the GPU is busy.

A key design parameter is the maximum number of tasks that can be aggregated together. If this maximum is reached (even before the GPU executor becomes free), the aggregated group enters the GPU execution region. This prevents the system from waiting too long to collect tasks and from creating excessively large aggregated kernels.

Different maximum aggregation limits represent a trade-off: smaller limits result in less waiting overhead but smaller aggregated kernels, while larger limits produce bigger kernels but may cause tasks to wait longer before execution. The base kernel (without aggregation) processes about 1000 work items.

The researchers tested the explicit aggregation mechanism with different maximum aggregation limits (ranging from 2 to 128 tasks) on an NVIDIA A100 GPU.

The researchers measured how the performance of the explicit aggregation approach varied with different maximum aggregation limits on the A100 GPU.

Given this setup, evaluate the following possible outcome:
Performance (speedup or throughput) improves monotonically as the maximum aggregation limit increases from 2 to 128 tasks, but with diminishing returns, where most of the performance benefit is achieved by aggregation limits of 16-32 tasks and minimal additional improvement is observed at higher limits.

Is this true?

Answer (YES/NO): NO